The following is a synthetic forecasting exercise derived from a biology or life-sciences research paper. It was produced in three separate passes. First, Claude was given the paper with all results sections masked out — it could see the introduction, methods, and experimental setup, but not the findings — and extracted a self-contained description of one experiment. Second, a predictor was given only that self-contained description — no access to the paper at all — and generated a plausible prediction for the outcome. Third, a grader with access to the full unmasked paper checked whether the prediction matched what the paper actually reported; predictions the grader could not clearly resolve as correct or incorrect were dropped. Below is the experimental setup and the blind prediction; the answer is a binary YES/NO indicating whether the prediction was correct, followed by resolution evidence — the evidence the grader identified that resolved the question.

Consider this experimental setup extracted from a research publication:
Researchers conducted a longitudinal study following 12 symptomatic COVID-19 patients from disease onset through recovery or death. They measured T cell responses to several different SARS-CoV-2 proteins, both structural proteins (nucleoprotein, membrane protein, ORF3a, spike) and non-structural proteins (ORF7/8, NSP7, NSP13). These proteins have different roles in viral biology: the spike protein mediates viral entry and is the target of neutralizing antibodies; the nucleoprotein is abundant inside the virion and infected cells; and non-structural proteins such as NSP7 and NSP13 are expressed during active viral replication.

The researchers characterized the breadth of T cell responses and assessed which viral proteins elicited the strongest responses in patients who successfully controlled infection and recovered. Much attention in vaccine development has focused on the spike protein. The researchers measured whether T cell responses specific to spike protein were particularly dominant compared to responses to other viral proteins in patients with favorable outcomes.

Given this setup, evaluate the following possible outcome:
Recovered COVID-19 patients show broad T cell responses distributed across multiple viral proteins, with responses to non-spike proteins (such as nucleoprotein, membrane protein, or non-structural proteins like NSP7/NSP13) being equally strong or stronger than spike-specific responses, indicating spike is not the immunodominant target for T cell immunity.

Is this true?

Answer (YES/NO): NO